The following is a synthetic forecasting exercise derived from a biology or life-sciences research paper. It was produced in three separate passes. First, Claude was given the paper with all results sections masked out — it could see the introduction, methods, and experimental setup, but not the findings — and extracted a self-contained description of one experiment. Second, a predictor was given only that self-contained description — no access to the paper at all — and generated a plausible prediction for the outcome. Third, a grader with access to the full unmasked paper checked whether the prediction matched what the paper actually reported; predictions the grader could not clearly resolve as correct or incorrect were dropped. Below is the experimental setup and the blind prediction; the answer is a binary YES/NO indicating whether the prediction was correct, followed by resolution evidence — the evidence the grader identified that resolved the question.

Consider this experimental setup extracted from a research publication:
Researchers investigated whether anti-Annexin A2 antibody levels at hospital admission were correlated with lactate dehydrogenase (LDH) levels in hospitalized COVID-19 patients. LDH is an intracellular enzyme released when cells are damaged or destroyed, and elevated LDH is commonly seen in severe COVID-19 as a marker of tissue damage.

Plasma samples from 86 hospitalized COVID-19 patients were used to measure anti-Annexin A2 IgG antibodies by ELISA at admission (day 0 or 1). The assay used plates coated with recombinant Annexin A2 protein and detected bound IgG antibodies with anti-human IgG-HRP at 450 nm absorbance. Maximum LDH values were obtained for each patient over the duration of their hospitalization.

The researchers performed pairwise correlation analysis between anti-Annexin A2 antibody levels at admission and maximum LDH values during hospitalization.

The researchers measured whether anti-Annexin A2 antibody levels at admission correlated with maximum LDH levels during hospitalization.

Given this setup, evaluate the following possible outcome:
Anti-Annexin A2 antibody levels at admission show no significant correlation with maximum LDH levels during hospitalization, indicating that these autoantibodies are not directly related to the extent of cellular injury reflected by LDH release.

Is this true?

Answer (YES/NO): YES